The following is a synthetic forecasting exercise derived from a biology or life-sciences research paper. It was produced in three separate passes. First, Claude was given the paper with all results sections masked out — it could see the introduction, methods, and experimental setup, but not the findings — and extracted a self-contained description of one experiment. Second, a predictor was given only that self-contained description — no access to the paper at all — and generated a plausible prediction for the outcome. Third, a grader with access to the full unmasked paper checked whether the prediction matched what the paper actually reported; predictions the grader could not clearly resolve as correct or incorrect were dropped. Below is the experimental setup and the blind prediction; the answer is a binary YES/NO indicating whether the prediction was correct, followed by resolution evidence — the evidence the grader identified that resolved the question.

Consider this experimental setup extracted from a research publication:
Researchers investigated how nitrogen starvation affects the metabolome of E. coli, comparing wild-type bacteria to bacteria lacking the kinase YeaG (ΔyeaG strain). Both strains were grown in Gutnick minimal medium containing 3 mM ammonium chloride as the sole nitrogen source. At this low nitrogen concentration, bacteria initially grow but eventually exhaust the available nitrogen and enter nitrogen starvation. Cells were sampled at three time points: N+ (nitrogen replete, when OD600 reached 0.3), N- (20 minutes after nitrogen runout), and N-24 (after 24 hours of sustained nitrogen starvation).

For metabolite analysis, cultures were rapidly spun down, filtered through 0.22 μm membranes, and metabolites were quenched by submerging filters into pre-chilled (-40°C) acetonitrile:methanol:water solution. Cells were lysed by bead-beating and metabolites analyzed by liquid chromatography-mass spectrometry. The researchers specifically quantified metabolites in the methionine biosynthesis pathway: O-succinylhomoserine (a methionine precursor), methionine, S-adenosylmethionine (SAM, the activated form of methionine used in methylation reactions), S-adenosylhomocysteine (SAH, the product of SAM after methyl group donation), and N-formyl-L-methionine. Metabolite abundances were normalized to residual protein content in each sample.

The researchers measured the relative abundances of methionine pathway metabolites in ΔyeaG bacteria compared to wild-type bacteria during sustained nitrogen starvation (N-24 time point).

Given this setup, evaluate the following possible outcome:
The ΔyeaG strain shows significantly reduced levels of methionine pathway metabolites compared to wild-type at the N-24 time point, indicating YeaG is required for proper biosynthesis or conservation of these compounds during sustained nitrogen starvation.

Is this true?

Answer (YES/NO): NO